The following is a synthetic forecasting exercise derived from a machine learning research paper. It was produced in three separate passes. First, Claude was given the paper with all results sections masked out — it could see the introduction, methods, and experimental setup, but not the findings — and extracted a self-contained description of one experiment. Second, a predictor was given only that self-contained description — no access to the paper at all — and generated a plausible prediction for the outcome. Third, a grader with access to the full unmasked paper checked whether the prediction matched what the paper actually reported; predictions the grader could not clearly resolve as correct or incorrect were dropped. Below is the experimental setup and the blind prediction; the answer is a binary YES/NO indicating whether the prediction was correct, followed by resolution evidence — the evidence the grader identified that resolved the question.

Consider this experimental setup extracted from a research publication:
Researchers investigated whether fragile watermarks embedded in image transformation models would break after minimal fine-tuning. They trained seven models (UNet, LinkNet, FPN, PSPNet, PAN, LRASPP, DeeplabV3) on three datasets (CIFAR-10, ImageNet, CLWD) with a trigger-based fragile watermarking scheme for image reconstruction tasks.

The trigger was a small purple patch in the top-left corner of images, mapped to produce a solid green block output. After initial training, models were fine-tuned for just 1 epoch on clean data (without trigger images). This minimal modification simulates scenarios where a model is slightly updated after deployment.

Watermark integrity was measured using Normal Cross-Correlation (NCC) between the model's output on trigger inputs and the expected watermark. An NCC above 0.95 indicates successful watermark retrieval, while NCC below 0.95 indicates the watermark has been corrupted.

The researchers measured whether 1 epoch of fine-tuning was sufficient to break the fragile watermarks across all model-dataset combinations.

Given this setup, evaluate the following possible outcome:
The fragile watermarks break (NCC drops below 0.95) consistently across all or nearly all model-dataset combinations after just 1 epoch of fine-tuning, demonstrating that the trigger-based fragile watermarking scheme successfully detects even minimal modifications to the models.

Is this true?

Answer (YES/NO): YES